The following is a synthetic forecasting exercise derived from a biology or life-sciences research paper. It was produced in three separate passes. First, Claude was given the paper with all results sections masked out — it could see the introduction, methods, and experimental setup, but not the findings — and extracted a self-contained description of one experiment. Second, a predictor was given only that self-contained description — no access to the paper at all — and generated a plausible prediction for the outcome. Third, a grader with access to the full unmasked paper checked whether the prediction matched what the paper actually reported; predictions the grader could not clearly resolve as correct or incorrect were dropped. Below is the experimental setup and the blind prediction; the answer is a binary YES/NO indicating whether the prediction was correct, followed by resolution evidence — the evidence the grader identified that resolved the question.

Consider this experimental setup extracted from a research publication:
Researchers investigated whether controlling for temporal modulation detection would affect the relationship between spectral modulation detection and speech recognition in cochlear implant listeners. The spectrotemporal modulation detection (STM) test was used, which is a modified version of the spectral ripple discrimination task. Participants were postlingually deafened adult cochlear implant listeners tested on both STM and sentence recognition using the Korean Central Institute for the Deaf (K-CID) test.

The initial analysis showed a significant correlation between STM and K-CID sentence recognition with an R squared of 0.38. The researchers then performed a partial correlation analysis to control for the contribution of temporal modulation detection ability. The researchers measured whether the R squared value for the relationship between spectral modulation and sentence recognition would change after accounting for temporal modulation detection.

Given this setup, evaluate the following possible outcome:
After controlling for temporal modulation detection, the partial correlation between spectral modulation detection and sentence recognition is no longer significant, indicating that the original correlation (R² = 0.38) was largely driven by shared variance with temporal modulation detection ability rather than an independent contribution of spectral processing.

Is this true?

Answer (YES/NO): NO